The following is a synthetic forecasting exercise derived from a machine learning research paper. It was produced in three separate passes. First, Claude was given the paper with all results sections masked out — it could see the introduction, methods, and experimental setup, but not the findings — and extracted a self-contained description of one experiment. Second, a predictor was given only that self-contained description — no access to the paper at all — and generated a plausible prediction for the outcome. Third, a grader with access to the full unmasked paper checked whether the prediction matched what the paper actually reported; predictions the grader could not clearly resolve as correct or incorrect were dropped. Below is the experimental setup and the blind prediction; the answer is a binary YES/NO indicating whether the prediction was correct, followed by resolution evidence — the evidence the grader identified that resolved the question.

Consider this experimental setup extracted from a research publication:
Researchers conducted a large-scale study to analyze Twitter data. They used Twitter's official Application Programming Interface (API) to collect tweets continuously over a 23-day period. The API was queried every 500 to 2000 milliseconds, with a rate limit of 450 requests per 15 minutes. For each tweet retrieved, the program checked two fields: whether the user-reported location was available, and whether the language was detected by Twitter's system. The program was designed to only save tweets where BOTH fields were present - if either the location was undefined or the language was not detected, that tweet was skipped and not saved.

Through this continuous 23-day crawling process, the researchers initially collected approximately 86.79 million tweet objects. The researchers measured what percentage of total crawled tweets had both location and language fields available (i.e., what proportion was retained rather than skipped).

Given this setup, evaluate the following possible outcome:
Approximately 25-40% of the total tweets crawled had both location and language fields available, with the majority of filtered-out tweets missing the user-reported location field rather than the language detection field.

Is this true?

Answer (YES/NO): NO